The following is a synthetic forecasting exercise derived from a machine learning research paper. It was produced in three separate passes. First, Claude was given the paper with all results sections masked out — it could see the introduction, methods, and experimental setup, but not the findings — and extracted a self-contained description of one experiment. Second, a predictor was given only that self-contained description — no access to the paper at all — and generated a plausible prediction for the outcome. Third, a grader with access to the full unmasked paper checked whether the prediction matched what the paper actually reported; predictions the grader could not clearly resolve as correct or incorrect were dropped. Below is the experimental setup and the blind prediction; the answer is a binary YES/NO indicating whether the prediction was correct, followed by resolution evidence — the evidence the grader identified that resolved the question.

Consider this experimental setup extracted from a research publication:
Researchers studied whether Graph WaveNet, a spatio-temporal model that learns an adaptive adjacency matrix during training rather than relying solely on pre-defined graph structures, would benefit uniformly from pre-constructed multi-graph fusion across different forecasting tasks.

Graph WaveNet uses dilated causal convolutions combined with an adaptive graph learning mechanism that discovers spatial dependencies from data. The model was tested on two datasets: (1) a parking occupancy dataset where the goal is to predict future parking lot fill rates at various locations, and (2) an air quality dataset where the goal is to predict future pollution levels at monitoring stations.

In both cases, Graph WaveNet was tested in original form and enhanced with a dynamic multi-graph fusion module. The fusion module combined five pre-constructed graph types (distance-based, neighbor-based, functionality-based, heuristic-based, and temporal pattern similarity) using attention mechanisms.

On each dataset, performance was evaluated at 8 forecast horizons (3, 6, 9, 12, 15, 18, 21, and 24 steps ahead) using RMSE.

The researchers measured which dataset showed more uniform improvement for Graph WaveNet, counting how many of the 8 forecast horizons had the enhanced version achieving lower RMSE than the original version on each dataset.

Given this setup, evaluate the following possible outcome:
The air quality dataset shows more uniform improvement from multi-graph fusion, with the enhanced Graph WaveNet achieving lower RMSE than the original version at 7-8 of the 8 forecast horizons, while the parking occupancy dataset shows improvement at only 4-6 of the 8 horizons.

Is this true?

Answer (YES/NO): NO